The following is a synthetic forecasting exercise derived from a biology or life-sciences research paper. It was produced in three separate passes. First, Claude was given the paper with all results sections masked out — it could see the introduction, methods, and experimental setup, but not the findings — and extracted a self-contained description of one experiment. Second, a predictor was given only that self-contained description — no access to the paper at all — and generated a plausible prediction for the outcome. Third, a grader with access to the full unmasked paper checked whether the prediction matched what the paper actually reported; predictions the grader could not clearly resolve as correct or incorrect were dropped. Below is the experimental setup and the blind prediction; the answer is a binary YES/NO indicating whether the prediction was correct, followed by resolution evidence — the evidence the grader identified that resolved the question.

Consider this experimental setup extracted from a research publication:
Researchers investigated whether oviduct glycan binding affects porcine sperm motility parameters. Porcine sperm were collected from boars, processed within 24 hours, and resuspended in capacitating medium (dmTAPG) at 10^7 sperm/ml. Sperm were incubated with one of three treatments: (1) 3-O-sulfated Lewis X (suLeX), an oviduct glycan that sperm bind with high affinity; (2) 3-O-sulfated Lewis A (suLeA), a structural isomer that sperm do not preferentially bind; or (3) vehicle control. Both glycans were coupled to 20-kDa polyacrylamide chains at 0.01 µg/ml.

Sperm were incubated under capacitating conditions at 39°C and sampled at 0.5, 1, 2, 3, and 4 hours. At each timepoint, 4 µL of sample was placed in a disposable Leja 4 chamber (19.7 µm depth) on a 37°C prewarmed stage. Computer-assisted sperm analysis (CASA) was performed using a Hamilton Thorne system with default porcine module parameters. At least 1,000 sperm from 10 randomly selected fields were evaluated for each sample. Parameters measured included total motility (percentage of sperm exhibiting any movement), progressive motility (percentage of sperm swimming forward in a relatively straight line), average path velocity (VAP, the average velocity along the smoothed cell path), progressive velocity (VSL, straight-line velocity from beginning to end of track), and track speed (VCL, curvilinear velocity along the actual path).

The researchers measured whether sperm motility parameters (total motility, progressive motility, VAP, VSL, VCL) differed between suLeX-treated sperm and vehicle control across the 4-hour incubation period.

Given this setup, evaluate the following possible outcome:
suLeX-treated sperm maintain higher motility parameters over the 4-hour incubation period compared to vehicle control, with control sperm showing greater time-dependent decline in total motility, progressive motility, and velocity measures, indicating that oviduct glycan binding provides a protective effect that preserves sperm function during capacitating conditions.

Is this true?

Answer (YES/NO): NO